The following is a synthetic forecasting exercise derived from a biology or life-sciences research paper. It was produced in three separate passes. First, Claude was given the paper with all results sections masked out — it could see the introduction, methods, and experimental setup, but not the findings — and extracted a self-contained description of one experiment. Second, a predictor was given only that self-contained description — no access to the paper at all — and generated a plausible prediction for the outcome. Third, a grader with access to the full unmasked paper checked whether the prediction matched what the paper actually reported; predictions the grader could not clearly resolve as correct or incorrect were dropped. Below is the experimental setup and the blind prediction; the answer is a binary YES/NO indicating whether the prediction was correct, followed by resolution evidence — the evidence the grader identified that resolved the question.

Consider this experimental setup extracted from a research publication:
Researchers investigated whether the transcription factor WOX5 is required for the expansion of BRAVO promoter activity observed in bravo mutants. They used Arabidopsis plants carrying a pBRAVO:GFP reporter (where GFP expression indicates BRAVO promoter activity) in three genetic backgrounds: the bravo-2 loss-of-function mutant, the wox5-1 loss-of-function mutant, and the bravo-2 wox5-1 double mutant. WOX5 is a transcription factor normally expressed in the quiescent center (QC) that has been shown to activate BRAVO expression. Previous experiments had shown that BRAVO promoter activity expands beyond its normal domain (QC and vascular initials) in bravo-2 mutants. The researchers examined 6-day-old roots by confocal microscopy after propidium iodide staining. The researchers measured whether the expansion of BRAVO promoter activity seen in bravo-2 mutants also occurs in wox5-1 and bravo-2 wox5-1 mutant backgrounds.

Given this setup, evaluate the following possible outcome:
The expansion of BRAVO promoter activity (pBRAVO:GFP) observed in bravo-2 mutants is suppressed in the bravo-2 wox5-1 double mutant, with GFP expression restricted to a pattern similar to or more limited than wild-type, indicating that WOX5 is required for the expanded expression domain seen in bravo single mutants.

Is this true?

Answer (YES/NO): YES